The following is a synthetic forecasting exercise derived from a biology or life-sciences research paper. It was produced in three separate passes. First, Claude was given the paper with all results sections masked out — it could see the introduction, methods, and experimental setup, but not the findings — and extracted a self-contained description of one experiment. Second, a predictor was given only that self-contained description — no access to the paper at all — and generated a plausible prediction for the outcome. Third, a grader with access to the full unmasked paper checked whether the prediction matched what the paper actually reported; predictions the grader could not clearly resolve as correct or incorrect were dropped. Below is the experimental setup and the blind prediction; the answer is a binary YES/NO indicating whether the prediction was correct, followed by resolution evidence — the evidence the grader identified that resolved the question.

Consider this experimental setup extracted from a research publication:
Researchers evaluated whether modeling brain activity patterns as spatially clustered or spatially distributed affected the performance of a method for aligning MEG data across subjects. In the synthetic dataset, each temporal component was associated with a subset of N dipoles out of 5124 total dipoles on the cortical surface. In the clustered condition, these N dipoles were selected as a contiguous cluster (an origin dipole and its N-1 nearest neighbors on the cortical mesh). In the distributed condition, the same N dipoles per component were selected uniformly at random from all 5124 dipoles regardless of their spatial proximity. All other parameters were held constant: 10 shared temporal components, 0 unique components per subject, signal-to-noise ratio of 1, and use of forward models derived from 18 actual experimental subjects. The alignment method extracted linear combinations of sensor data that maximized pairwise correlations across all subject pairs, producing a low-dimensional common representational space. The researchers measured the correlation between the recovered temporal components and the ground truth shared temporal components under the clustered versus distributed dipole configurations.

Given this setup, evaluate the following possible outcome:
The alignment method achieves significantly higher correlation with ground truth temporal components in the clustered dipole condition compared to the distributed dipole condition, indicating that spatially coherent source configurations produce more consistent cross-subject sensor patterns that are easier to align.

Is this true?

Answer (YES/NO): NO